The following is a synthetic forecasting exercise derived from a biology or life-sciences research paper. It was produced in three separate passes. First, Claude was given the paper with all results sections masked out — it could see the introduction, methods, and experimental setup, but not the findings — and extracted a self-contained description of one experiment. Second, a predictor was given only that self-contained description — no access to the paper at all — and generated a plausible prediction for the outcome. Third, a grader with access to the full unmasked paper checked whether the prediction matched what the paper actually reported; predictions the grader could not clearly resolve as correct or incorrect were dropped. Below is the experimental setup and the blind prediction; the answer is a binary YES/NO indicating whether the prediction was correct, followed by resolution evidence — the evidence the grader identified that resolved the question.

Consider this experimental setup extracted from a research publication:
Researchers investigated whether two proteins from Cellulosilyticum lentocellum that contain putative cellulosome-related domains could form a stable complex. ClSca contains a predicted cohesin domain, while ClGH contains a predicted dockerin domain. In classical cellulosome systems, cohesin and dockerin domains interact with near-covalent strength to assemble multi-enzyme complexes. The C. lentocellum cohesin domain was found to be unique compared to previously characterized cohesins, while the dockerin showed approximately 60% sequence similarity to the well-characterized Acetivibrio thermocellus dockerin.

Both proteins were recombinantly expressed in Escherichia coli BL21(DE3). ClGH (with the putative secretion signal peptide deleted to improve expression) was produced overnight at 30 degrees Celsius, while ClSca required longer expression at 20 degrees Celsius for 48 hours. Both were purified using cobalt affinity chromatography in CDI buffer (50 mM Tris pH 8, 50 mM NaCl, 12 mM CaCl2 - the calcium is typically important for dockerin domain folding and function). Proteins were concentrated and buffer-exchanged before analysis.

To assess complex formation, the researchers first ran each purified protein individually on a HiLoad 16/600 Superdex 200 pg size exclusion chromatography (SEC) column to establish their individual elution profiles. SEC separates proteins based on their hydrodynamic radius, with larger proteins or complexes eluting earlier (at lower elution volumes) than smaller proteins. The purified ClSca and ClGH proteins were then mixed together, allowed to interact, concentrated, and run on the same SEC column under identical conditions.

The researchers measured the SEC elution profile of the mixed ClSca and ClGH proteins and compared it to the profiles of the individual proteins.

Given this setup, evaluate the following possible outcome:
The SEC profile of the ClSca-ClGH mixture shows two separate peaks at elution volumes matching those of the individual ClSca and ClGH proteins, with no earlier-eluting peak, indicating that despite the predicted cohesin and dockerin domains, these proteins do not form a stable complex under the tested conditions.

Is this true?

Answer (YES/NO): NO